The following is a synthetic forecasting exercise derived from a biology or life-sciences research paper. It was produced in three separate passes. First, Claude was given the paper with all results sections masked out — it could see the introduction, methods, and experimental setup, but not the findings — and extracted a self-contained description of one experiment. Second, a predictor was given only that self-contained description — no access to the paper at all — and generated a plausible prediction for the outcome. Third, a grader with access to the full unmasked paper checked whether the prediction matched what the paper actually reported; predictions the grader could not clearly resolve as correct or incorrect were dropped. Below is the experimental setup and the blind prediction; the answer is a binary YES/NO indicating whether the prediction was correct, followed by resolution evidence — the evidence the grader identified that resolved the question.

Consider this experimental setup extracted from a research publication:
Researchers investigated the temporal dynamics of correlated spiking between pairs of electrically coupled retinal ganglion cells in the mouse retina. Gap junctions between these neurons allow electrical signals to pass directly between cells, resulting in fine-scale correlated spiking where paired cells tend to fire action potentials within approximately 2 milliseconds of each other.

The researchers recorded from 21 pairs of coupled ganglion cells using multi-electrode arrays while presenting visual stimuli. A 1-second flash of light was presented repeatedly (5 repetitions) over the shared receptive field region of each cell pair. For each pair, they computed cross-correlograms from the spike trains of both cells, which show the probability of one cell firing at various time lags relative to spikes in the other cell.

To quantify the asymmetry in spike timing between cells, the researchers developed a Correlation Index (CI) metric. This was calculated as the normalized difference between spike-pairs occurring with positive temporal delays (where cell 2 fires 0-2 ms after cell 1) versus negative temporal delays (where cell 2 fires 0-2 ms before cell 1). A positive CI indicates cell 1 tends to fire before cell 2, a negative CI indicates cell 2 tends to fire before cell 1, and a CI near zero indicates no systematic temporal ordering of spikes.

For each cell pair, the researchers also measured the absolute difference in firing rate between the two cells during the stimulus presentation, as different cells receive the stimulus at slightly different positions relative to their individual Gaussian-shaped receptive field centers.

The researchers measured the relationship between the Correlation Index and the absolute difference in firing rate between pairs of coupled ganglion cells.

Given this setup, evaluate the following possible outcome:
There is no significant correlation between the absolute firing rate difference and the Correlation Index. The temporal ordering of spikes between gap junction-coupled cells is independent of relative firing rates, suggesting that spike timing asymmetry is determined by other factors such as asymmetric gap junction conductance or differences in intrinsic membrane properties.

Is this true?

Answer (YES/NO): NO